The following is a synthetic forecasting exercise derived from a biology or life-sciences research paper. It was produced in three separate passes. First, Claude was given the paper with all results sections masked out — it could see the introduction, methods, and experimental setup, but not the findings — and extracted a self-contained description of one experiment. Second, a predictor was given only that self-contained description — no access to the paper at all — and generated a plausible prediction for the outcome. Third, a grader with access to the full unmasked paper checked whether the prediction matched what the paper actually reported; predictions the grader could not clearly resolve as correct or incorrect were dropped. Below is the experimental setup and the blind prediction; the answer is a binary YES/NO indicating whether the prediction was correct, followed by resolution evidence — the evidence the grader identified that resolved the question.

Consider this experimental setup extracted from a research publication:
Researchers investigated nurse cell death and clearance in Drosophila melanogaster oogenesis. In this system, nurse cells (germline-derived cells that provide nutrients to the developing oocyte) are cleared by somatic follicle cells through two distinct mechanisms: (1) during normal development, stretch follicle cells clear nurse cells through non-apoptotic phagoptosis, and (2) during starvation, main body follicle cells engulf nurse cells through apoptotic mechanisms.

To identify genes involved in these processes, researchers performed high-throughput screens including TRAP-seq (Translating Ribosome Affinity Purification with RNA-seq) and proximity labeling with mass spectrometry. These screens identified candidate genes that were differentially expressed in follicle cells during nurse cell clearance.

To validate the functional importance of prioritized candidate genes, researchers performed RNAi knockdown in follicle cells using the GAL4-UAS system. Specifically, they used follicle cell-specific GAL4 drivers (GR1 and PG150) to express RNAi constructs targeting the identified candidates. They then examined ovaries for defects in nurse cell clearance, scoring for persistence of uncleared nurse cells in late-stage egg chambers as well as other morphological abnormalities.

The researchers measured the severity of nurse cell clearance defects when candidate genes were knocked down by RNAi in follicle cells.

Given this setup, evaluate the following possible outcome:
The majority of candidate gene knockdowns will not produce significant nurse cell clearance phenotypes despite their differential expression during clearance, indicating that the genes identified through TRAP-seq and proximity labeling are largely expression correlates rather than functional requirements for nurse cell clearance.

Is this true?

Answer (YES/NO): NO